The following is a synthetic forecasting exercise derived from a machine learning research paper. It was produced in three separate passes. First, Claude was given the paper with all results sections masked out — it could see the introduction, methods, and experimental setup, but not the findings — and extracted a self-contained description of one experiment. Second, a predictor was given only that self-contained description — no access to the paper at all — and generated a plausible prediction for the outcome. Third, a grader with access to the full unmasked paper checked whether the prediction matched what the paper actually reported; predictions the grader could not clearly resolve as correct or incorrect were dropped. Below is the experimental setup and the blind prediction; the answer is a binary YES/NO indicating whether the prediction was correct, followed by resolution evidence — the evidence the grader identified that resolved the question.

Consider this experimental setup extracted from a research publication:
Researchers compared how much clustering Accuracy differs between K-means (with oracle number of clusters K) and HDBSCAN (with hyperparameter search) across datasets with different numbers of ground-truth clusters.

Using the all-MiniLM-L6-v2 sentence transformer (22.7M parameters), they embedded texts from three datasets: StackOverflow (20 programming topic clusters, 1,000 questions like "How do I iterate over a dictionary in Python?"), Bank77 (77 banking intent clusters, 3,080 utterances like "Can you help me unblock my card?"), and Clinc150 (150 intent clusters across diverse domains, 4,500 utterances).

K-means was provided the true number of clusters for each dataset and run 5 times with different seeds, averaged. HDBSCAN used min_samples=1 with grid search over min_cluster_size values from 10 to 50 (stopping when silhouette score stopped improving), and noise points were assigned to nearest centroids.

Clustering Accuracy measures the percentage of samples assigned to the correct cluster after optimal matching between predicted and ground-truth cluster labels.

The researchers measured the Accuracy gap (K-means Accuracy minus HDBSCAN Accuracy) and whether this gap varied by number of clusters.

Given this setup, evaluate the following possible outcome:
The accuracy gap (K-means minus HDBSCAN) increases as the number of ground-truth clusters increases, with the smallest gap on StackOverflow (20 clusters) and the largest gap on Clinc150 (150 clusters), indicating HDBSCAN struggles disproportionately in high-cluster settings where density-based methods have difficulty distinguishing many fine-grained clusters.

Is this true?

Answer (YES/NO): NO